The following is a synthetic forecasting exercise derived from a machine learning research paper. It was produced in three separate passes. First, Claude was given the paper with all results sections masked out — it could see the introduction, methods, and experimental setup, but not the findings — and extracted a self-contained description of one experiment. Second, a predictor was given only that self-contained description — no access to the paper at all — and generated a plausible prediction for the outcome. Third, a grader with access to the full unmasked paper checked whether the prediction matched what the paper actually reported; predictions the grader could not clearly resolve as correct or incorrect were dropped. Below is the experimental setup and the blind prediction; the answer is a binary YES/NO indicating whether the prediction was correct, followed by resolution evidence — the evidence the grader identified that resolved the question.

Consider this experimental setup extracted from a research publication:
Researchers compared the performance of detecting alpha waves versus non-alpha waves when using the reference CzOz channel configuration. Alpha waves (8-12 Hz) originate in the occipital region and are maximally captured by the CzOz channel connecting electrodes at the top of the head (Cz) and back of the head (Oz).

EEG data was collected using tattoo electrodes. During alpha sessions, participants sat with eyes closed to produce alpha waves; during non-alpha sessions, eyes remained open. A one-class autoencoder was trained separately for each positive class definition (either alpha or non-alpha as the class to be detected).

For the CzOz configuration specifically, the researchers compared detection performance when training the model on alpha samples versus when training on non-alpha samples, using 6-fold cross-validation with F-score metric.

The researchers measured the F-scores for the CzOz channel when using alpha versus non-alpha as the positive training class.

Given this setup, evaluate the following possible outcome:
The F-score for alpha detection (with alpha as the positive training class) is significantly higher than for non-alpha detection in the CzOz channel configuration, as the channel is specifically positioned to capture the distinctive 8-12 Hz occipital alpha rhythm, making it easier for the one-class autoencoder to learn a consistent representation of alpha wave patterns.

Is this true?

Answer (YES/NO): NO